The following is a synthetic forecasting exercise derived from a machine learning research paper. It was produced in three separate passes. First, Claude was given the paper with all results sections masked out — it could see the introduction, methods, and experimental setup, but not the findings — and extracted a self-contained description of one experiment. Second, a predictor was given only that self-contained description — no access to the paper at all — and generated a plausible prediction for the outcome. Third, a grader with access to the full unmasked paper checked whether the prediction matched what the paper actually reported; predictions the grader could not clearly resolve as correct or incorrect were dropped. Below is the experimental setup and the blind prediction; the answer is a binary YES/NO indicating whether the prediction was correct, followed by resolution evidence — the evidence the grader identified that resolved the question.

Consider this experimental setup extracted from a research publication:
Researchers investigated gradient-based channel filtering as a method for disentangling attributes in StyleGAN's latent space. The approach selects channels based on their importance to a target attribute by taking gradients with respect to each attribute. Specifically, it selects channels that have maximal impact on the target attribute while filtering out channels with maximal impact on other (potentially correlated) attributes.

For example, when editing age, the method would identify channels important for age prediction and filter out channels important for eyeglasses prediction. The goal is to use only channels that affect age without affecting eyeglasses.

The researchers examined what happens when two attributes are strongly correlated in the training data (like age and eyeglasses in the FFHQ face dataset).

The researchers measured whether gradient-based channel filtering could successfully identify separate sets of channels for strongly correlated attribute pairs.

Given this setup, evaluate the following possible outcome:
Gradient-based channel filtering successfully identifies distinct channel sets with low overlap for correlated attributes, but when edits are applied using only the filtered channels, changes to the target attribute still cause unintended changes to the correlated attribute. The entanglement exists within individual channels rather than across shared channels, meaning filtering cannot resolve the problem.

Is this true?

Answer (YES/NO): NO